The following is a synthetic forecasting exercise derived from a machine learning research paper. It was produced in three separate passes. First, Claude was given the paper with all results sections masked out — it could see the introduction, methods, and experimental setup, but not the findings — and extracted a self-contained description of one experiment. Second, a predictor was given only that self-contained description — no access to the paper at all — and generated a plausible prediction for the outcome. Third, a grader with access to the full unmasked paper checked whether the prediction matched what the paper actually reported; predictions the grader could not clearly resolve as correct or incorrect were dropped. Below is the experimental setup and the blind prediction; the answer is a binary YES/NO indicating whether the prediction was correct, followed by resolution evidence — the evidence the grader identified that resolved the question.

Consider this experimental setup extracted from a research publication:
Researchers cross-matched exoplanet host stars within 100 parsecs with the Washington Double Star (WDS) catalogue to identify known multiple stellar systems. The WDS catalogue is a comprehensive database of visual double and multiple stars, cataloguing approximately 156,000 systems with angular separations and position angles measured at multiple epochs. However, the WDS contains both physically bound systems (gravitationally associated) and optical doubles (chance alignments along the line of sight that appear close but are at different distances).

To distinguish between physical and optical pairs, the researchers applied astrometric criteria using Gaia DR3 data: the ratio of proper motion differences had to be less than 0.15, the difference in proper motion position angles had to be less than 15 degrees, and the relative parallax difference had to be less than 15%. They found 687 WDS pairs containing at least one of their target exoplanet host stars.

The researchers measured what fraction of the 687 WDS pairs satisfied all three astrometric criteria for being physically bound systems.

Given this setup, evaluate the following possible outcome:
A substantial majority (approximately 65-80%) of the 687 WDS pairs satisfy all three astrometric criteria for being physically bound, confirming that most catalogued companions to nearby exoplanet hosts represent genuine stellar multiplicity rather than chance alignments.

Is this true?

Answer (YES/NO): NO